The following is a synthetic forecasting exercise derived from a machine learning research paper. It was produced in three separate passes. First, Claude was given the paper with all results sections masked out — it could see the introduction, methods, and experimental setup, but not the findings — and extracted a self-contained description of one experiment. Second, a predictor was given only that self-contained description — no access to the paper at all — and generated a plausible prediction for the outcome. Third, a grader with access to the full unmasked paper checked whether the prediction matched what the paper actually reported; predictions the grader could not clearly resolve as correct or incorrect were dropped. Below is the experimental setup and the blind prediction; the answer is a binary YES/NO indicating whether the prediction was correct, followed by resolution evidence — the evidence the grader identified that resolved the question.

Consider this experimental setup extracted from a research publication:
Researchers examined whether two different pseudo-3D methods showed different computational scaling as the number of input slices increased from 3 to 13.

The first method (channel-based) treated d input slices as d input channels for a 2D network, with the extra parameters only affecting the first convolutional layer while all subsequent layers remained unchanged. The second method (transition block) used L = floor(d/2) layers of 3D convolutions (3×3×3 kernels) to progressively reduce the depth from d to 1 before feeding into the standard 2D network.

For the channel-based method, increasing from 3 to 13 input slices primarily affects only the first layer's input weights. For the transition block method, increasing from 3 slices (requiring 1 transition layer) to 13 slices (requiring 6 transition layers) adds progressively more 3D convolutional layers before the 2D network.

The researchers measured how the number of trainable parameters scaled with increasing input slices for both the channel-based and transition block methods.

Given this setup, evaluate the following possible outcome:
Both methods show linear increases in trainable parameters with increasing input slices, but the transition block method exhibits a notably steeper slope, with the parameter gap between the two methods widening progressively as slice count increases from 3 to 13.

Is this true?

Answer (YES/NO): NO